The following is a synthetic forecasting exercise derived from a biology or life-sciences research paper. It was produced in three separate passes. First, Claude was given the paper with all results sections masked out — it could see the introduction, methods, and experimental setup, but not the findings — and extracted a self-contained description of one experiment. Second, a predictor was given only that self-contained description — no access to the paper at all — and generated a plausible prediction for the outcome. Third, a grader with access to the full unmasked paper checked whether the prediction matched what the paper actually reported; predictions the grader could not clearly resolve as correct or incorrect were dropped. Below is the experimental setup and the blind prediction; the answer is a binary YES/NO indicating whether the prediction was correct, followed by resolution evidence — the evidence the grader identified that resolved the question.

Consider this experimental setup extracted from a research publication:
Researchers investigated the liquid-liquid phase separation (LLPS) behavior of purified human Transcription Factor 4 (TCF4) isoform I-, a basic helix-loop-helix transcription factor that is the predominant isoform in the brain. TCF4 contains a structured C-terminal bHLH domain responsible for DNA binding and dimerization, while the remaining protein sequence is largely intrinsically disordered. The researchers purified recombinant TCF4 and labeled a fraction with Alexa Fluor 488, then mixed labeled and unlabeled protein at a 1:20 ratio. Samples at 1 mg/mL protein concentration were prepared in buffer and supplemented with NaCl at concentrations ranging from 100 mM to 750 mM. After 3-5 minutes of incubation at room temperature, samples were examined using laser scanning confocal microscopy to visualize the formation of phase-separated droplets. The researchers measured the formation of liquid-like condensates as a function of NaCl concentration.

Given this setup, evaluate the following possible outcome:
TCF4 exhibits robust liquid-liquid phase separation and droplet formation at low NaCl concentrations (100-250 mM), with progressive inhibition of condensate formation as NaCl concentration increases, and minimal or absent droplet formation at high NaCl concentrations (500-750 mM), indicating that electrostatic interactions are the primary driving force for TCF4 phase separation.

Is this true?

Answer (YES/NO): NO